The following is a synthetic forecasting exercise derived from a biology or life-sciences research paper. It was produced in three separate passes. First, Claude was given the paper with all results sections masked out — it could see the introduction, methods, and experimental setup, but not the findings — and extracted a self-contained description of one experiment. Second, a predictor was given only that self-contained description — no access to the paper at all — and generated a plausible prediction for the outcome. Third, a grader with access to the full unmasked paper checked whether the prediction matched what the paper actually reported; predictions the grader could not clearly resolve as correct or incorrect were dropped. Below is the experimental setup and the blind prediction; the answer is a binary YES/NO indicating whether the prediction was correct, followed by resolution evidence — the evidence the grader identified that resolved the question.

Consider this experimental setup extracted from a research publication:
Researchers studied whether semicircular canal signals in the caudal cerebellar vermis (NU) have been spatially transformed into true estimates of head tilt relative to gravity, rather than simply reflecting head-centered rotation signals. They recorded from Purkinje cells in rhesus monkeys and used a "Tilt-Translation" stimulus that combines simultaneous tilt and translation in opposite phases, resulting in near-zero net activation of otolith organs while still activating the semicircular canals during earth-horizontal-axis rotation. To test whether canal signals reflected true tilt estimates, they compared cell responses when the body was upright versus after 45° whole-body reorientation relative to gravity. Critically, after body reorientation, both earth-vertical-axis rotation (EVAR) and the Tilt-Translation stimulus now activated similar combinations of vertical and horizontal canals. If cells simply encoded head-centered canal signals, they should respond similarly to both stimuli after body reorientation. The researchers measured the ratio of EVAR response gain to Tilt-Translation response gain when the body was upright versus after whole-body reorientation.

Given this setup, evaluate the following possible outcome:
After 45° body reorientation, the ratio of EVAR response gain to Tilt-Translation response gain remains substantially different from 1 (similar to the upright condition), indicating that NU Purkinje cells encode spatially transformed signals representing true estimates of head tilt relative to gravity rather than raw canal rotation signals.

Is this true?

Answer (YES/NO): YES